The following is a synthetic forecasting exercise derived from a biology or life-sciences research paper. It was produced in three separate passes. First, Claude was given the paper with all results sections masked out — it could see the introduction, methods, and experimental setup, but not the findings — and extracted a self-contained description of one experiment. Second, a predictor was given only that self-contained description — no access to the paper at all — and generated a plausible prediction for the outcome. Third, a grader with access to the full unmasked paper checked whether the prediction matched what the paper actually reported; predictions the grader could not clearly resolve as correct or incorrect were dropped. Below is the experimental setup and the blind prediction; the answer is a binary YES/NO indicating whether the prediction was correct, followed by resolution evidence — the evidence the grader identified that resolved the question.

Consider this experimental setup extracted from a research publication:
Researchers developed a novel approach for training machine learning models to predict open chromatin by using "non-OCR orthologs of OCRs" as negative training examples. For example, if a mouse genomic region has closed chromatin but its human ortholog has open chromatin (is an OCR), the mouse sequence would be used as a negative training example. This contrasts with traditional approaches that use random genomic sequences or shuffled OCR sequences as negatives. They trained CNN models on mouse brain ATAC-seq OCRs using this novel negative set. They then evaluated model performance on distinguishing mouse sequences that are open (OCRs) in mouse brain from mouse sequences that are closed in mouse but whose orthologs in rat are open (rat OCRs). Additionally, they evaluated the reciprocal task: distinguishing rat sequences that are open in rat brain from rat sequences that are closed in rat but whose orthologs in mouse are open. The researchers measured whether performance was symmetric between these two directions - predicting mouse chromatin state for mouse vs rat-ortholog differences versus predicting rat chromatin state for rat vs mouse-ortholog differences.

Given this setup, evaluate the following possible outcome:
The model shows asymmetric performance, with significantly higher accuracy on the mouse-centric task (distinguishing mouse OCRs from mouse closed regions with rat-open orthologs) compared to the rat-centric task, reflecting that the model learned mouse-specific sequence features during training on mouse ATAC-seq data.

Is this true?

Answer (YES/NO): YES